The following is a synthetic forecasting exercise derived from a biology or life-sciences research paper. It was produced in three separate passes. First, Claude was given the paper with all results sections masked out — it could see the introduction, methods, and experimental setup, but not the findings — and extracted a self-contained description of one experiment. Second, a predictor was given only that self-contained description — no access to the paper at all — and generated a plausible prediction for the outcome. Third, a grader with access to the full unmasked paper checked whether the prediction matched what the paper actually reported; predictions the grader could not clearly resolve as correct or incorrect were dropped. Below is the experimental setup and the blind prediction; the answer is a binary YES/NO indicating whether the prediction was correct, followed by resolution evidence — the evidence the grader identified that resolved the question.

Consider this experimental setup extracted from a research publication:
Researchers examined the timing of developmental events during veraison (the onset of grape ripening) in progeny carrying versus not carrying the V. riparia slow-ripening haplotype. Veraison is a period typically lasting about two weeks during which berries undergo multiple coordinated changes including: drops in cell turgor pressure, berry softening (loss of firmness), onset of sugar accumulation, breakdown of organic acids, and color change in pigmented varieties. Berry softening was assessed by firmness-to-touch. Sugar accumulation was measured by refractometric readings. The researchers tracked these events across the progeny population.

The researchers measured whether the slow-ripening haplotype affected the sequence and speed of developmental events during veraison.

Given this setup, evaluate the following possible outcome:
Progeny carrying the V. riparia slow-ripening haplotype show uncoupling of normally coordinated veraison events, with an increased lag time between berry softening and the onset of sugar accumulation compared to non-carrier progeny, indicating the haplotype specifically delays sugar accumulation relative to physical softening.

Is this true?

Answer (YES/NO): NO